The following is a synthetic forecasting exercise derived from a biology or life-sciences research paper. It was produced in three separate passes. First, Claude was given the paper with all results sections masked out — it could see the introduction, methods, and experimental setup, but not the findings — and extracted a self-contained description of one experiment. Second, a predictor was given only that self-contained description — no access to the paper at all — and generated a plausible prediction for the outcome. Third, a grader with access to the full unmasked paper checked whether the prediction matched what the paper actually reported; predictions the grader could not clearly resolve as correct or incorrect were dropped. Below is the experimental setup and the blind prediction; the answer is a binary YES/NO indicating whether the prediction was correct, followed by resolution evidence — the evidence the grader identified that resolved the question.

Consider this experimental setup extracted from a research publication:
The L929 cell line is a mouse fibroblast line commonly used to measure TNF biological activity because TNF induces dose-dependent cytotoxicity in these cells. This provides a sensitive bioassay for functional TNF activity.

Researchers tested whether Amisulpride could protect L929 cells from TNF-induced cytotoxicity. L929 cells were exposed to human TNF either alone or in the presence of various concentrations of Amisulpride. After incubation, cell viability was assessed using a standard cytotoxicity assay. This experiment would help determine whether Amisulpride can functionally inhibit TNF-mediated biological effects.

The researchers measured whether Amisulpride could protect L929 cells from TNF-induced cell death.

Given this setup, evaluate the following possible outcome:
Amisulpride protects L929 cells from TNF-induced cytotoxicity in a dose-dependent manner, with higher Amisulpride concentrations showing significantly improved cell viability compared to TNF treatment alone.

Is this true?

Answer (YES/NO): YES